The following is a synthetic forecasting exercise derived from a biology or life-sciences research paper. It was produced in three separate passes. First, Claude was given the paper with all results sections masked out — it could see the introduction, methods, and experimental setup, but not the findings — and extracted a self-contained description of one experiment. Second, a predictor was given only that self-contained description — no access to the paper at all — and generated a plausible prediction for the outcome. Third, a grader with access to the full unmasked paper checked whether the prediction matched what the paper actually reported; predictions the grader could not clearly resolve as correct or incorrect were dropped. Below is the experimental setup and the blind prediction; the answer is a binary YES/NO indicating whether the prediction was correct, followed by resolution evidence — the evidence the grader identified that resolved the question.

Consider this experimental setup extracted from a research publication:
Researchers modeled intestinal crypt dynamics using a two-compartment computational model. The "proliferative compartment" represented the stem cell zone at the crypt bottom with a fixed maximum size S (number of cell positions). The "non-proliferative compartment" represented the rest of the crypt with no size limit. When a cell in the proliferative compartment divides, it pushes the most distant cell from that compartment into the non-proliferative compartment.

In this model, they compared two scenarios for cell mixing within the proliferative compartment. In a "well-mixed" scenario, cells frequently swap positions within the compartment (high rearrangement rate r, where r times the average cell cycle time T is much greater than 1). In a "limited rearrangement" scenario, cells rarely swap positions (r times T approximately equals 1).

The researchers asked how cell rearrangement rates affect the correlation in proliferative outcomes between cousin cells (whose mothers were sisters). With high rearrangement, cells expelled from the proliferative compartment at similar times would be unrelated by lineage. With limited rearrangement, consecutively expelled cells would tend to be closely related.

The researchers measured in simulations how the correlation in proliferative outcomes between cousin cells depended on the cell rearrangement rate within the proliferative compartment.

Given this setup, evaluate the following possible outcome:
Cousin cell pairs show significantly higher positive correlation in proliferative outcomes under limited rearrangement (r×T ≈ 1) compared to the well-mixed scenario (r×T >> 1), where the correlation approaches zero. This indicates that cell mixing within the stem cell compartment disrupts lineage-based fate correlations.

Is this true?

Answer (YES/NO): YES